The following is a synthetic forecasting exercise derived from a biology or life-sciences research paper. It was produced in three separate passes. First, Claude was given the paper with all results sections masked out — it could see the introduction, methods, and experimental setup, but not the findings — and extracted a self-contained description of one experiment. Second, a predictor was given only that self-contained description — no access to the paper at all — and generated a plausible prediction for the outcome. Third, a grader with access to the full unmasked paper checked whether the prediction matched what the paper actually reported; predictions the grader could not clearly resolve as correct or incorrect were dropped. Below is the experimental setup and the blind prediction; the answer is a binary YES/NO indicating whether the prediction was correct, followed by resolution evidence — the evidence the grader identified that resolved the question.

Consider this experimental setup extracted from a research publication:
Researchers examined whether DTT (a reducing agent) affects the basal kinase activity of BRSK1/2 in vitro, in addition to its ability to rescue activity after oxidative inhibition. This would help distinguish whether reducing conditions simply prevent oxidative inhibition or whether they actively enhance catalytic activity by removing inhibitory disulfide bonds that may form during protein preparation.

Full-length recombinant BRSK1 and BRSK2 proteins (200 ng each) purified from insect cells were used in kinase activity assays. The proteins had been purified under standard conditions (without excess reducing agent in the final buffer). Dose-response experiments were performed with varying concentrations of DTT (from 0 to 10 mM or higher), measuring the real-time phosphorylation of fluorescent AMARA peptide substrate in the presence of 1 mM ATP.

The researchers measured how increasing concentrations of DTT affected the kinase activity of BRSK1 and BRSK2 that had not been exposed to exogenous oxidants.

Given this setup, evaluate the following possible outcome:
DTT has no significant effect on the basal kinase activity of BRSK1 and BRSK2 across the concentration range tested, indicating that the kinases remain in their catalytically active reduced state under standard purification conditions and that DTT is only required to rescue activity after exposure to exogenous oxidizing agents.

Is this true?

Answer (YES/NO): NO